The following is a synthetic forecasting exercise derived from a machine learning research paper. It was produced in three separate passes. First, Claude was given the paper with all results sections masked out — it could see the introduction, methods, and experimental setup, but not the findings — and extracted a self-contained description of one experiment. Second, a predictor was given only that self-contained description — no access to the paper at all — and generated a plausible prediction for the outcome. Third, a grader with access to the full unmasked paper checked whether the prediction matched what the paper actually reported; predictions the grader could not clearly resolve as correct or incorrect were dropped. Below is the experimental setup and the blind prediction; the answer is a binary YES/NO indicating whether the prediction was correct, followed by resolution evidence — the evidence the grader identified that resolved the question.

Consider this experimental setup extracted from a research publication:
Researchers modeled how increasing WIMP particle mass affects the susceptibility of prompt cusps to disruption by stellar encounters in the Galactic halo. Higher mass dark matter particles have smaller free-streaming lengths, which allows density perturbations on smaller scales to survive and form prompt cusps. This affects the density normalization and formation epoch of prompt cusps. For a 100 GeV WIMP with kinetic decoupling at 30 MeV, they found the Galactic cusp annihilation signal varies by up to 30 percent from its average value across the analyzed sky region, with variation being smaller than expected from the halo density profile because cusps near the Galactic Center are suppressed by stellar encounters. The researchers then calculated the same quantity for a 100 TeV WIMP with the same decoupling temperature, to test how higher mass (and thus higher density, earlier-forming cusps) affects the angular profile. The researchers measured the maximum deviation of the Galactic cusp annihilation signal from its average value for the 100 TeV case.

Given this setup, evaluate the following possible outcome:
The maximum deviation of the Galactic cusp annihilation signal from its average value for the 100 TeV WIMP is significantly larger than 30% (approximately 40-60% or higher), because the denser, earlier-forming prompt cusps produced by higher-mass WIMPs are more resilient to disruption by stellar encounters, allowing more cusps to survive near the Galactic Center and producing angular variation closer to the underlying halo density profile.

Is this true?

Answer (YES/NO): NO